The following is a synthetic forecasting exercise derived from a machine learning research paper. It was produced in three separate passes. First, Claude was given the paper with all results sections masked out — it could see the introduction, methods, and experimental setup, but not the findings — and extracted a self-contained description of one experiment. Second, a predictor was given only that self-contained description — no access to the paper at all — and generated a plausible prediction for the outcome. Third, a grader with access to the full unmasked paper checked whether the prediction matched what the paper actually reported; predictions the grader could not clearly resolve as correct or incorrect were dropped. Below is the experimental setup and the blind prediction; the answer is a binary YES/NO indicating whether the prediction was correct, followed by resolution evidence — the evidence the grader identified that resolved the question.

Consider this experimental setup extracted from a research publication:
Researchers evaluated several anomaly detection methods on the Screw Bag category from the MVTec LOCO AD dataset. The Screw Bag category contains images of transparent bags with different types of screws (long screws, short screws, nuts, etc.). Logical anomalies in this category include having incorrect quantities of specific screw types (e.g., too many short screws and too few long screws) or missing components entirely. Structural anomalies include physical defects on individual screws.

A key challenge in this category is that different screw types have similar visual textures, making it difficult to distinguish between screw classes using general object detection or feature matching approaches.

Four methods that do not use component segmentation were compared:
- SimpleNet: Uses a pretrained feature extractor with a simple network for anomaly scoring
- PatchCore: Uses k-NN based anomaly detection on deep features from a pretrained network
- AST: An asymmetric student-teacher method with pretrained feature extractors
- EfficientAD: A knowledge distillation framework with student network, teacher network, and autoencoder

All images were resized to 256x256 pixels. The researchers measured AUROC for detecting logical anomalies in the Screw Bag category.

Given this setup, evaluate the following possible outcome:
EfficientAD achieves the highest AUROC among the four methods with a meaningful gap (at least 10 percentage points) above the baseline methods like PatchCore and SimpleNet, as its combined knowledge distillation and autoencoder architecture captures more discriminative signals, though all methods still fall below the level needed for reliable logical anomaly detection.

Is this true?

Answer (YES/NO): NO